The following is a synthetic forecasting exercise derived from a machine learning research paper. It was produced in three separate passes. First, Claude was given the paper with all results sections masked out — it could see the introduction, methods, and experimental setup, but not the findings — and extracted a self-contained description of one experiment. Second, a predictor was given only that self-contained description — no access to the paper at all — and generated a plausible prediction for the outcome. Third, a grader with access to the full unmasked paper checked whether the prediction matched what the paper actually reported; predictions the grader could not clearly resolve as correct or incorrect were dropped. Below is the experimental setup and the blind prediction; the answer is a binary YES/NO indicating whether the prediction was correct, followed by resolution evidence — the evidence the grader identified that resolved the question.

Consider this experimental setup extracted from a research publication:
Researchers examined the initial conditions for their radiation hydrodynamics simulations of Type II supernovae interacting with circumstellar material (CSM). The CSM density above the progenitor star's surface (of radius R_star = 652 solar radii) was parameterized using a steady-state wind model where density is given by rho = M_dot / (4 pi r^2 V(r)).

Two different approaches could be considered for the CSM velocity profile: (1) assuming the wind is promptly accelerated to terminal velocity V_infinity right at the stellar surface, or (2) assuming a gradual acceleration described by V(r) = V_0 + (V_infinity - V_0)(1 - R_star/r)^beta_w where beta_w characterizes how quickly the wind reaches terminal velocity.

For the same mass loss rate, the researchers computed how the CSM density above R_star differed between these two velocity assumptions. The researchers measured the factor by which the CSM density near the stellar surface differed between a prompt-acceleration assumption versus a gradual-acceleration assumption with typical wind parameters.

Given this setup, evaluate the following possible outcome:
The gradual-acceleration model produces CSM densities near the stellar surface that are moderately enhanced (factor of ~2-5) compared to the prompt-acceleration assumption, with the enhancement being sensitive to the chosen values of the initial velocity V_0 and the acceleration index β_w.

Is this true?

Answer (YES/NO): NO